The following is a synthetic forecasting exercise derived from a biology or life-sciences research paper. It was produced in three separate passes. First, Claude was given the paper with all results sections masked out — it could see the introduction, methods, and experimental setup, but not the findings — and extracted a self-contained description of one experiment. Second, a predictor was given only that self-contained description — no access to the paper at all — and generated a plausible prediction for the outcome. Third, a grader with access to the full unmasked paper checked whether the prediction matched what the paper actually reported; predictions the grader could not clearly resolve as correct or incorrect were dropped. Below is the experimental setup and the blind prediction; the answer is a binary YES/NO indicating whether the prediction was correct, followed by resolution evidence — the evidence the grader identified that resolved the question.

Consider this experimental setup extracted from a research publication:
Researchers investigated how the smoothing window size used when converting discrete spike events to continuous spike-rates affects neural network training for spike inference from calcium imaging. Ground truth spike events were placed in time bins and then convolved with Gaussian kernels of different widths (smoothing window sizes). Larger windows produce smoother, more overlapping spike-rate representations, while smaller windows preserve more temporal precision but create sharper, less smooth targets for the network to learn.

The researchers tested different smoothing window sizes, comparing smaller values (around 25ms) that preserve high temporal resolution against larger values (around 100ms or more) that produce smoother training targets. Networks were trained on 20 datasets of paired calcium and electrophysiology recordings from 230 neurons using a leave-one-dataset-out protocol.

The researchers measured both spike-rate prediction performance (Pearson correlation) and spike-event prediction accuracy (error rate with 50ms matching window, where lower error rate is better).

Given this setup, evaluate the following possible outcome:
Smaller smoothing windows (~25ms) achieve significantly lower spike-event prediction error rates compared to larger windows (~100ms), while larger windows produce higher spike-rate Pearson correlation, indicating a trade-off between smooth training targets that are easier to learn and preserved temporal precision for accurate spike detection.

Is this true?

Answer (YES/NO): YES